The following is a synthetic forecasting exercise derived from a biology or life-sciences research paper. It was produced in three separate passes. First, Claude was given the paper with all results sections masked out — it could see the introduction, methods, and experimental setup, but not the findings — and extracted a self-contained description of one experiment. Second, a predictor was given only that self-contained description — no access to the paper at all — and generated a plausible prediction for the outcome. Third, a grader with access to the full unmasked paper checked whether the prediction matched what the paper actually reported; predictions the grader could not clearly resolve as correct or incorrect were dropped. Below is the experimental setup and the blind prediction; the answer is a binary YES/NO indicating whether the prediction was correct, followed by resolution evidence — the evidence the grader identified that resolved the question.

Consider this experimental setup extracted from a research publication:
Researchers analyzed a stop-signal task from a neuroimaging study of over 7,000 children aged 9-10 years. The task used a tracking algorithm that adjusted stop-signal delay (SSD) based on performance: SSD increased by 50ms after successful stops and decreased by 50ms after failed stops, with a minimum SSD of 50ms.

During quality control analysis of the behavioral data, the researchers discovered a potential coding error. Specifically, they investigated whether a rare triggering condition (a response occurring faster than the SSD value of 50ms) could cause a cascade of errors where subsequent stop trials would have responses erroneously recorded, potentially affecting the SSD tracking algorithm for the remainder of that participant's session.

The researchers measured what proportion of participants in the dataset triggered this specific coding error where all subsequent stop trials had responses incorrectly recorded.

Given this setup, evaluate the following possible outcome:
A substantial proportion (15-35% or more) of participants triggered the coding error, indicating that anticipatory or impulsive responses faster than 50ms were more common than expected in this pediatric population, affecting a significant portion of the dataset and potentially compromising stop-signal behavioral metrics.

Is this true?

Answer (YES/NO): NO